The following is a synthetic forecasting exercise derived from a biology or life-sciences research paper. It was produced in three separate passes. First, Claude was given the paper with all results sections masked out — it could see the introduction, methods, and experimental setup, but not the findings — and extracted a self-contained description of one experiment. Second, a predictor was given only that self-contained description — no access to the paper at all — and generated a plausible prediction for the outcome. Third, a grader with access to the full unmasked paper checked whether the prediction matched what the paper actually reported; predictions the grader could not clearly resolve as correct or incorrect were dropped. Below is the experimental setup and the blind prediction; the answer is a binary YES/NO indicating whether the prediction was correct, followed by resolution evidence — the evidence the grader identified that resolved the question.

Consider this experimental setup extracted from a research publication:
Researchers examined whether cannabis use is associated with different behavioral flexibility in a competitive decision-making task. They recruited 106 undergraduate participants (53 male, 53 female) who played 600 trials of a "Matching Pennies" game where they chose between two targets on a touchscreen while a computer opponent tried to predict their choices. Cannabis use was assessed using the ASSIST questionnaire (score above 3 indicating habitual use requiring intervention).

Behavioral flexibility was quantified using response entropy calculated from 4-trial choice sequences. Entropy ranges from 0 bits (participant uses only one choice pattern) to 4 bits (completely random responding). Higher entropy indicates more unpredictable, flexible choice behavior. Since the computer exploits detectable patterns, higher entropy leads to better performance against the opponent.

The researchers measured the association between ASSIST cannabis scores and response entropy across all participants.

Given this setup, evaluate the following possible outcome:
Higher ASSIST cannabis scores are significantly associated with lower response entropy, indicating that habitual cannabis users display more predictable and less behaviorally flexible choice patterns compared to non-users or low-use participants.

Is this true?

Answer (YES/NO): NO